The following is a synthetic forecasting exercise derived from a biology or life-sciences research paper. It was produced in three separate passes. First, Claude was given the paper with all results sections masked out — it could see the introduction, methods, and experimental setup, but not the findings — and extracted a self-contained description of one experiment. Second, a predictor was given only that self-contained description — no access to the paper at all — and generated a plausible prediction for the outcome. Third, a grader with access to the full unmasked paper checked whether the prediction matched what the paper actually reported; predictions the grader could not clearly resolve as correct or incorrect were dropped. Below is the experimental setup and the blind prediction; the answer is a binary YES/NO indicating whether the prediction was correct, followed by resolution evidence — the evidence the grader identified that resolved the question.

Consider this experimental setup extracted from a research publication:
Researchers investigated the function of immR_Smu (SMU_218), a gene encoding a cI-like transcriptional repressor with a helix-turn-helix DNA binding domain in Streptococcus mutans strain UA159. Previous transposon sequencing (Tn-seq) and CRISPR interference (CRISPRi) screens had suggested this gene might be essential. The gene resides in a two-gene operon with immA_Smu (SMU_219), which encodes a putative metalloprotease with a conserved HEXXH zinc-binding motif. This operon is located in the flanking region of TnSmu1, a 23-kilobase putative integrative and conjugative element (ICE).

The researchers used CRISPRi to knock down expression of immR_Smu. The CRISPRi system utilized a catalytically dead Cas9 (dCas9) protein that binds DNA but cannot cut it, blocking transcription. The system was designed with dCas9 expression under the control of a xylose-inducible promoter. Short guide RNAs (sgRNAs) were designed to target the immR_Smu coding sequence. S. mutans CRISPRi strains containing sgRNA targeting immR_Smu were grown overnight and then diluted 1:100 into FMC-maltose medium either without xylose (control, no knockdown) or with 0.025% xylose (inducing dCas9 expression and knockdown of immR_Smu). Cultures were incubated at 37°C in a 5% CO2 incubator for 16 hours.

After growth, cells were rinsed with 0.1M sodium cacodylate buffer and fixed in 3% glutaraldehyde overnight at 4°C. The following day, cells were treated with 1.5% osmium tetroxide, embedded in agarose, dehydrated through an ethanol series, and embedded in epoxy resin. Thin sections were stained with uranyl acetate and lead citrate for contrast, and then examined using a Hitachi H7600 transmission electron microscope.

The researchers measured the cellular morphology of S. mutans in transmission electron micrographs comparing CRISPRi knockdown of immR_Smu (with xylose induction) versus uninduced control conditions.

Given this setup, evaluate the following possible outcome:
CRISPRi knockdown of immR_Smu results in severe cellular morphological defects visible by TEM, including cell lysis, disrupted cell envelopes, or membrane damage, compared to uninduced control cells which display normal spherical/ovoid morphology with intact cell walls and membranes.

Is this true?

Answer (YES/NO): NO